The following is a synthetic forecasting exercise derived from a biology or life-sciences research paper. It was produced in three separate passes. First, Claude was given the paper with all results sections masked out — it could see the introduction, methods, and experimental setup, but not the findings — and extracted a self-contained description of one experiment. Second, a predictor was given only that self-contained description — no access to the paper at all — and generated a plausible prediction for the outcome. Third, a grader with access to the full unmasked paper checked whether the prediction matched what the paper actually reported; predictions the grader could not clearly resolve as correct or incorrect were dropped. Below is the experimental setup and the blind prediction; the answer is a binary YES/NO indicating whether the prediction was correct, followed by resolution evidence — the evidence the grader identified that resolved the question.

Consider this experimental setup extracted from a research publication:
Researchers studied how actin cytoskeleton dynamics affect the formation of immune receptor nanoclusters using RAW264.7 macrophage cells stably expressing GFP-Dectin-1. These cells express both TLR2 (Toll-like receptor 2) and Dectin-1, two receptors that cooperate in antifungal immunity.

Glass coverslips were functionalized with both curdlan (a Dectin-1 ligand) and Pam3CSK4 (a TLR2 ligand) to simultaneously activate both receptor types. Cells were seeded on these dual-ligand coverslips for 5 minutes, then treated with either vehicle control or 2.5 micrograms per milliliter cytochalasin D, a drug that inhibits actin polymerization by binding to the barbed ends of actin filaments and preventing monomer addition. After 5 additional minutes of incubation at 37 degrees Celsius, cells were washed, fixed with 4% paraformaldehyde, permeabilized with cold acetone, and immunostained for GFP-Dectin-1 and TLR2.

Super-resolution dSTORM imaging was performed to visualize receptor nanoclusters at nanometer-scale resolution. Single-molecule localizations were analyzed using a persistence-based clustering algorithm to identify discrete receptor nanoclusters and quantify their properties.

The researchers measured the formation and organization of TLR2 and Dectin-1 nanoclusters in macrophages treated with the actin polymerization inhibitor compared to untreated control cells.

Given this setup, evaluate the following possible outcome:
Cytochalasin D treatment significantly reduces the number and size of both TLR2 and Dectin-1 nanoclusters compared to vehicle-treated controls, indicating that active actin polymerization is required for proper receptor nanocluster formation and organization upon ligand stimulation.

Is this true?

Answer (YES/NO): YES